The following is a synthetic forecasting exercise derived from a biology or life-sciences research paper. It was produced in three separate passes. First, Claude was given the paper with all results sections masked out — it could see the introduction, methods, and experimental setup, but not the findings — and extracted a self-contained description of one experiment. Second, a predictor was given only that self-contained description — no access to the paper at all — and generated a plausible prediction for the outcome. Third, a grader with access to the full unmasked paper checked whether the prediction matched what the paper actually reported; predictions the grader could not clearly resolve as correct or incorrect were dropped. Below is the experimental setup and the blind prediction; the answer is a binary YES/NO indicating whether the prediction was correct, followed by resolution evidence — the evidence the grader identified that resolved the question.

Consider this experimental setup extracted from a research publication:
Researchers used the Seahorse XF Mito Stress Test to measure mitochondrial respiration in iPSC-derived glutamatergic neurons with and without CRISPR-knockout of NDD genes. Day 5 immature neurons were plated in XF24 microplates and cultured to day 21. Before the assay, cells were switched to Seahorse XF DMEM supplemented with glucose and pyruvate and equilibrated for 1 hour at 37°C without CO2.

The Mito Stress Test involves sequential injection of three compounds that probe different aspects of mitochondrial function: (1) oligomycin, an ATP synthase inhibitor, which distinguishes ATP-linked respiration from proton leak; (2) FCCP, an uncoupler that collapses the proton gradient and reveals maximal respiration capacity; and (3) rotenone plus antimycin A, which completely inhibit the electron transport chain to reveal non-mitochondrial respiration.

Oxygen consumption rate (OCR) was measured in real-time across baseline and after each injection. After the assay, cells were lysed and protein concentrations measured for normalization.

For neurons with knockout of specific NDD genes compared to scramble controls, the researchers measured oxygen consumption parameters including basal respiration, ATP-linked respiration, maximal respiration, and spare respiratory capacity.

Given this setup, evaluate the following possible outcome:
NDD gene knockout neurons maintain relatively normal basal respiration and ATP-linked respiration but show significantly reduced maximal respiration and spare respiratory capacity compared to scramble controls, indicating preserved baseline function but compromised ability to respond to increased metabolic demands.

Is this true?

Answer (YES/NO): NO